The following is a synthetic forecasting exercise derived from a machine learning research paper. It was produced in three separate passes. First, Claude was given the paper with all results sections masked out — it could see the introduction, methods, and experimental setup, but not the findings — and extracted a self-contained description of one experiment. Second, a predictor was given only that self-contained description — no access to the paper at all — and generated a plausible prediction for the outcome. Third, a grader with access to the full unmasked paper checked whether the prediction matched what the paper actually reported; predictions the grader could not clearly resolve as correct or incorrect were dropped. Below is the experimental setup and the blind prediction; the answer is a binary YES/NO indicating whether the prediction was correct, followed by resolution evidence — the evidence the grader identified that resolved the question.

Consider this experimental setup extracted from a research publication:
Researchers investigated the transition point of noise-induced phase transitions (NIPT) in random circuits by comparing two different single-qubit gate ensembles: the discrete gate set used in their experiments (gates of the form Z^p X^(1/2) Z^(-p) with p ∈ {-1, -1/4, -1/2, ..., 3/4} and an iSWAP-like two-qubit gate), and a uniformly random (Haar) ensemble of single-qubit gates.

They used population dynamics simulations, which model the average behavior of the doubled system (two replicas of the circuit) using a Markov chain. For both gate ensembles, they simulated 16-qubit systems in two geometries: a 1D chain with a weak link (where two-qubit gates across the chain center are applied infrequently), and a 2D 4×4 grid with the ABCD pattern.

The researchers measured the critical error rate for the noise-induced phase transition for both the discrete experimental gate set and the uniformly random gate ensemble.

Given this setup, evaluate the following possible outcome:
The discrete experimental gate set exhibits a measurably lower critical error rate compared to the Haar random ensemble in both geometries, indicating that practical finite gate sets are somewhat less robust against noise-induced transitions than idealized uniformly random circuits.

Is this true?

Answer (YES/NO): NO